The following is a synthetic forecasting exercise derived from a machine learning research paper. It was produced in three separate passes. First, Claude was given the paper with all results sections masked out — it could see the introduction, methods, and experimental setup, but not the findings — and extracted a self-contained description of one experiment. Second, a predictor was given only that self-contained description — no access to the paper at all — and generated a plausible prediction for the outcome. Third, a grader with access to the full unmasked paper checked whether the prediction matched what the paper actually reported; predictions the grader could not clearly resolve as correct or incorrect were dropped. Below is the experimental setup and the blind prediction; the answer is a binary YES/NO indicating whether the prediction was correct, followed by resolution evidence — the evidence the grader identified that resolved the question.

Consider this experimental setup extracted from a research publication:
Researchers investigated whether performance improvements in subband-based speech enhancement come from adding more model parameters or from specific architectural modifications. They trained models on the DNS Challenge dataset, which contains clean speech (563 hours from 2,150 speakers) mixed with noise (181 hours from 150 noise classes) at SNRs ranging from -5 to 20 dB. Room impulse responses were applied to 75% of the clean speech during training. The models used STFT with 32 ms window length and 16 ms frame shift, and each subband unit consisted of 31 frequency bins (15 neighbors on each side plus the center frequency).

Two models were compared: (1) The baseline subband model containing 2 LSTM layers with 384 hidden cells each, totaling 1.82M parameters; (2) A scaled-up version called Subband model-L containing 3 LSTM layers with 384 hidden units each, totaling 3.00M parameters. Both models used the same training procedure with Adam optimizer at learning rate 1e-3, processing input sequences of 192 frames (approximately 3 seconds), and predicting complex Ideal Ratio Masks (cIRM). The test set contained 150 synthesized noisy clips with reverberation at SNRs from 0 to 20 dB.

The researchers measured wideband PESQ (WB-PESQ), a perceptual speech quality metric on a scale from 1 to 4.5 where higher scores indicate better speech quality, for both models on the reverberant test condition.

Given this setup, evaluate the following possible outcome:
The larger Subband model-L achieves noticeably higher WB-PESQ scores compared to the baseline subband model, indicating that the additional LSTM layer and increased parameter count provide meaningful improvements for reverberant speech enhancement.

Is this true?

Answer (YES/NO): NO